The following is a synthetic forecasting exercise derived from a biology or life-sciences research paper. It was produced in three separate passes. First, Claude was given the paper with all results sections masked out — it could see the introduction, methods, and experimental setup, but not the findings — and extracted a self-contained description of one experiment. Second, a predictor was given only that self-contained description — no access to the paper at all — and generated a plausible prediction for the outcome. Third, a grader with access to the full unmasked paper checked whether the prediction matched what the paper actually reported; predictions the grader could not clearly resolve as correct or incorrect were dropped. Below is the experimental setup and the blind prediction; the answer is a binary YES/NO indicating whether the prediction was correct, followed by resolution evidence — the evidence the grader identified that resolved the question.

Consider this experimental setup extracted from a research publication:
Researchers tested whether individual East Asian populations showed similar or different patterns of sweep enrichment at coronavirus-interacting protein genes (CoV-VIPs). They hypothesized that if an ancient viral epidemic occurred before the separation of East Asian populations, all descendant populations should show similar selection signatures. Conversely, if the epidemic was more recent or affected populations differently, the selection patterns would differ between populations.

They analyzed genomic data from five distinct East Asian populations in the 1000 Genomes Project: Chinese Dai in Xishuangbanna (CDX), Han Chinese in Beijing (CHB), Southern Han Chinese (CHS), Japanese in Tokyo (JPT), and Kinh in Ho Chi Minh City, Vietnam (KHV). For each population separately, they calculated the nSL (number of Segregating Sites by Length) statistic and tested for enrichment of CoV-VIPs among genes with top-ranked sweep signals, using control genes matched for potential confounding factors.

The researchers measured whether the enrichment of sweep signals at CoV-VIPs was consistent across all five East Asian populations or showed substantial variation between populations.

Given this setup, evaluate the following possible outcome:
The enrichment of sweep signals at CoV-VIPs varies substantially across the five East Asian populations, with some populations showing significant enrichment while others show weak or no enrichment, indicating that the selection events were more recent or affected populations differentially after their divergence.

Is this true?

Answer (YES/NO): NO